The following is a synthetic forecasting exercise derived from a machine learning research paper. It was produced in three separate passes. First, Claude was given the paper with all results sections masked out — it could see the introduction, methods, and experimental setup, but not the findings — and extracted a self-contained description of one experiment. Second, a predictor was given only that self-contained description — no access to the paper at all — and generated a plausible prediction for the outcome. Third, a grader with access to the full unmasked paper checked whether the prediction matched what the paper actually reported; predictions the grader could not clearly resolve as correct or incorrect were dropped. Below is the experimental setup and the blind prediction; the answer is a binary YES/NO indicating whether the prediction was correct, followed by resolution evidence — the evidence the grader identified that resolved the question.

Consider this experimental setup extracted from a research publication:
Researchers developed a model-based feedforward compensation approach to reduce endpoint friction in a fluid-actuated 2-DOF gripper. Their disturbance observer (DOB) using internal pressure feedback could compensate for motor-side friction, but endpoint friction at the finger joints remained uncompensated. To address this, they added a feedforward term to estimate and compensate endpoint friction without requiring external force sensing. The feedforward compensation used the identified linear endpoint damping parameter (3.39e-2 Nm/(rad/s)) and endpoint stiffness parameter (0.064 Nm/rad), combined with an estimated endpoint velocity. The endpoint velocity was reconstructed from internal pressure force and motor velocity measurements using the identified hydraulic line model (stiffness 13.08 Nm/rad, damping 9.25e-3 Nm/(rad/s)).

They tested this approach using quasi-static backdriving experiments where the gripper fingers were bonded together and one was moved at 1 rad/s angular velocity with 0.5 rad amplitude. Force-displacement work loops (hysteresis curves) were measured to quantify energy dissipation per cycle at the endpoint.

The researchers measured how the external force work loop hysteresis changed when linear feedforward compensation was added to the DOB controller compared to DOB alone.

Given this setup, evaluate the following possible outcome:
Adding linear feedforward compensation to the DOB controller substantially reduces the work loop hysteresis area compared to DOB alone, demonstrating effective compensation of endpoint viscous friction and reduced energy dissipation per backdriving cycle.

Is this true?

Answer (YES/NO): NO